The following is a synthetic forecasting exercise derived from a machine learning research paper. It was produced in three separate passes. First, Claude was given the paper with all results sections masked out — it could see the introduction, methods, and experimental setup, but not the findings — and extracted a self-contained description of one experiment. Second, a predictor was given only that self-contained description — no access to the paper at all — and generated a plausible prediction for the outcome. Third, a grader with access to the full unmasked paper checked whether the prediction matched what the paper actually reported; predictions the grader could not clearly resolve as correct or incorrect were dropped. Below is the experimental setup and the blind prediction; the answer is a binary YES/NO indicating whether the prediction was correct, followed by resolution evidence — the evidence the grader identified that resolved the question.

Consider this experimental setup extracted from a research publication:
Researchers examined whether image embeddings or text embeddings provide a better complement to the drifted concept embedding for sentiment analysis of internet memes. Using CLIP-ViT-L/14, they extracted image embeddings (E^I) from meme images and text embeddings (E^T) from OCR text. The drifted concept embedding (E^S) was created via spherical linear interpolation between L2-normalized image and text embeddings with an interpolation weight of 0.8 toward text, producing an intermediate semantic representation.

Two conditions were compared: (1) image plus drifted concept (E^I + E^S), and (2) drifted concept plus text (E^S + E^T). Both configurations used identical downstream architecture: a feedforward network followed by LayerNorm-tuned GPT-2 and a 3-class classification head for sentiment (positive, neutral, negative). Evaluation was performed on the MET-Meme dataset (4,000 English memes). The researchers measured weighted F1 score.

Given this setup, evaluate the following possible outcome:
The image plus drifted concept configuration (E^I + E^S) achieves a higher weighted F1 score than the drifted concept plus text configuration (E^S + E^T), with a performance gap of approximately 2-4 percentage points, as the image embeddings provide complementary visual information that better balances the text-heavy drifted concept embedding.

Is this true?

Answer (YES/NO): YES